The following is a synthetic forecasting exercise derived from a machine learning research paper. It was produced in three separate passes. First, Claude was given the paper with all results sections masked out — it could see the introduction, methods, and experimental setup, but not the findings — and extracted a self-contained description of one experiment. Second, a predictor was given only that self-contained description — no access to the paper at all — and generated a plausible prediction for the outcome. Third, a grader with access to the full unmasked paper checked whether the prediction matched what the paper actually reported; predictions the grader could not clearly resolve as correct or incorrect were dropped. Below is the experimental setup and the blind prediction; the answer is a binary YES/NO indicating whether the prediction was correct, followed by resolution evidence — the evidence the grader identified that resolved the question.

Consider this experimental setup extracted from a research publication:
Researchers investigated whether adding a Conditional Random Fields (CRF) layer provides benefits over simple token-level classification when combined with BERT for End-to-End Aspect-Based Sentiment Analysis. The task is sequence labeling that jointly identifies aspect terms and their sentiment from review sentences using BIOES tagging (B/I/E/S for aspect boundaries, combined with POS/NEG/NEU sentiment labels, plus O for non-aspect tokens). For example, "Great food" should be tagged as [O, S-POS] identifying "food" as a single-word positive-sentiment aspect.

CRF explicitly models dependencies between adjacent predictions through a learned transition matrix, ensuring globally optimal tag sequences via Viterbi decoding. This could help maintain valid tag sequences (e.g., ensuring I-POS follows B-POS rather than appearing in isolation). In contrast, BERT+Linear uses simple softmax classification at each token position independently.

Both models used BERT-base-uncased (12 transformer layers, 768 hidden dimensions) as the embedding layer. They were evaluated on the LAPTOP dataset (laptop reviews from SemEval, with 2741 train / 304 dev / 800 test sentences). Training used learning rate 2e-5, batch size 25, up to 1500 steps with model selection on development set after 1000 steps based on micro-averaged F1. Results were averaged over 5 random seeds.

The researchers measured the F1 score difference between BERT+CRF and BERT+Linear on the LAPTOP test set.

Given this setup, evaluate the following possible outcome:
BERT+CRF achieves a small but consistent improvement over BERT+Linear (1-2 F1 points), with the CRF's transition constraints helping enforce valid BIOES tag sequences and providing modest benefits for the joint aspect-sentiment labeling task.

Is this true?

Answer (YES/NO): NO